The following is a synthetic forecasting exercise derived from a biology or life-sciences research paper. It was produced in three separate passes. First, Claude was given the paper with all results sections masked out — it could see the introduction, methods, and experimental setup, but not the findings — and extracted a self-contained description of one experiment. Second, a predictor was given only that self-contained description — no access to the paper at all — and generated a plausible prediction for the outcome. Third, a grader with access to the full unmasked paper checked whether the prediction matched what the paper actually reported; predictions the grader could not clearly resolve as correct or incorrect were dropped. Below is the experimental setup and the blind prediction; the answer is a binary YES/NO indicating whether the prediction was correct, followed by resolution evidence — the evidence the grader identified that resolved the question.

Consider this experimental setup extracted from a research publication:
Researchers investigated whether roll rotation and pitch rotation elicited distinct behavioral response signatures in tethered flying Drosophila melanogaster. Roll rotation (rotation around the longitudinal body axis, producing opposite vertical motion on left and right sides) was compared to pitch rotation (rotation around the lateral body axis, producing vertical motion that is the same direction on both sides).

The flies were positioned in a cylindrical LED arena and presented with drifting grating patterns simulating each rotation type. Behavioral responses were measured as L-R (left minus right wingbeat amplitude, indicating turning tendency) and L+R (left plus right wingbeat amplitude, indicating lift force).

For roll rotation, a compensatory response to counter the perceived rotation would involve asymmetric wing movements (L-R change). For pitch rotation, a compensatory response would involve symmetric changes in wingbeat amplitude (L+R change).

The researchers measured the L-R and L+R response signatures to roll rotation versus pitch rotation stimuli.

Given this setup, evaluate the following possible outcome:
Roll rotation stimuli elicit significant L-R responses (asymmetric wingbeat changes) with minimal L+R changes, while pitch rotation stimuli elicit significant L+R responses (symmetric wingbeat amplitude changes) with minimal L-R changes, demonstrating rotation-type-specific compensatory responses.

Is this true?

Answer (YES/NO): YES